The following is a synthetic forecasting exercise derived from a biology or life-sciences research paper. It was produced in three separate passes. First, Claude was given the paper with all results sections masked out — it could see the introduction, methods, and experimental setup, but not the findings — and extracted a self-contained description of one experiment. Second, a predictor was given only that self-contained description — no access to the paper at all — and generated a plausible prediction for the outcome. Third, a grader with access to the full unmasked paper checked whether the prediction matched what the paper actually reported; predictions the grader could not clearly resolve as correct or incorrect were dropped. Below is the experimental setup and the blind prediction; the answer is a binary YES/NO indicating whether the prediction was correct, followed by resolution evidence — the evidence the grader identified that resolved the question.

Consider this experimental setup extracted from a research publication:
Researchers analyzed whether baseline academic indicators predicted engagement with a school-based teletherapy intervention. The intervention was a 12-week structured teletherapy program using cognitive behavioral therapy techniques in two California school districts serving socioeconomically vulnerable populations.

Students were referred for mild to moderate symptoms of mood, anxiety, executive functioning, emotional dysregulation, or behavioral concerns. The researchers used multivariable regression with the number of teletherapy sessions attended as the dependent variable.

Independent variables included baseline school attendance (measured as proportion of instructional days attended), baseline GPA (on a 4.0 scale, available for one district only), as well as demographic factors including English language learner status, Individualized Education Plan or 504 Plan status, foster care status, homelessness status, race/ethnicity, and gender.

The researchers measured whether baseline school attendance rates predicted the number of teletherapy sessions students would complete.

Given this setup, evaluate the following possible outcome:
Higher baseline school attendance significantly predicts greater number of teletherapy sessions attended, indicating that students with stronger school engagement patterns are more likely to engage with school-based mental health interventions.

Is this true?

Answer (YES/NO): NO